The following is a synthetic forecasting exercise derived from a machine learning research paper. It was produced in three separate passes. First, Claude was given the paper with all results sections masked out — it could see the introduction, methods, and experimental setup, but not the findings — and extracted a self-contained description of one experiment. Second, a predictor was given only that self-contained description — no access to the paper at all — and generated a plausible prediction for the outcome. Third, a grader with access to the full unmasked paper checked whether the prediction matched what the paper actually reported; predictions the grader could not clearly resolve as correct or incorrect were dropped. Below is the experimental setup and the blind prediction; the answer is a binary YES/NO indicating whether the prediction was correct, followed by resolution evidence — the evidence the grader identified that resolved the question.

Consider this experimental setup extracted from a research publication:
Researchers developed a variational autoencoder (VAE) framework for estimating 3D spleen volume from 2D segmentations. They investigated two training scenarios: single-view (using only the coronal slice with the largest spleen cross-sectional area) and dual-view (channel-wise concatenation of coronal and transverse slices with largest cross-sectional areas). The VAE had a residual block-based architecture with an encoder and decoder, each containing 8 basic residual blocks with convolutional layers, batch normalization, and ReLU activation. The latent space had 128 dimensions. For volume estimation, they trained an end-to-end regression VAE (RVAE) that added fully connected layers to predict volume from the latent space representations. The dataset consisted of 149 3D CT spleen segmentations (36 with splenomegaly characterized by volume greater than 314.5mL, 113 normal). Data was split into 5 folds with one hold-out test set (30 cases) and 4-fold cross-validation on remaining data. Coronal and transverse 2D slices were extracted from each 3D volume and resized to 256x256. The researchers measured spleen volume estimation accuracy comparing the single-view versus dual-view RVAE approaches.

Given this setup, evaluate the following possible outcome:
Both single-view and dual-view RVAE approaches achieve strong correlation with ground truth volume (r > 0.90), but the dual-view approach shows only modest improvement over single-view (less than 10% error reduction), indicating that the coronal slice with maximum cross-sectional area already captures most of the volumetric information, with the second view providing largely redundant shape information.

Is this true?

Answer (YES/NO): NO